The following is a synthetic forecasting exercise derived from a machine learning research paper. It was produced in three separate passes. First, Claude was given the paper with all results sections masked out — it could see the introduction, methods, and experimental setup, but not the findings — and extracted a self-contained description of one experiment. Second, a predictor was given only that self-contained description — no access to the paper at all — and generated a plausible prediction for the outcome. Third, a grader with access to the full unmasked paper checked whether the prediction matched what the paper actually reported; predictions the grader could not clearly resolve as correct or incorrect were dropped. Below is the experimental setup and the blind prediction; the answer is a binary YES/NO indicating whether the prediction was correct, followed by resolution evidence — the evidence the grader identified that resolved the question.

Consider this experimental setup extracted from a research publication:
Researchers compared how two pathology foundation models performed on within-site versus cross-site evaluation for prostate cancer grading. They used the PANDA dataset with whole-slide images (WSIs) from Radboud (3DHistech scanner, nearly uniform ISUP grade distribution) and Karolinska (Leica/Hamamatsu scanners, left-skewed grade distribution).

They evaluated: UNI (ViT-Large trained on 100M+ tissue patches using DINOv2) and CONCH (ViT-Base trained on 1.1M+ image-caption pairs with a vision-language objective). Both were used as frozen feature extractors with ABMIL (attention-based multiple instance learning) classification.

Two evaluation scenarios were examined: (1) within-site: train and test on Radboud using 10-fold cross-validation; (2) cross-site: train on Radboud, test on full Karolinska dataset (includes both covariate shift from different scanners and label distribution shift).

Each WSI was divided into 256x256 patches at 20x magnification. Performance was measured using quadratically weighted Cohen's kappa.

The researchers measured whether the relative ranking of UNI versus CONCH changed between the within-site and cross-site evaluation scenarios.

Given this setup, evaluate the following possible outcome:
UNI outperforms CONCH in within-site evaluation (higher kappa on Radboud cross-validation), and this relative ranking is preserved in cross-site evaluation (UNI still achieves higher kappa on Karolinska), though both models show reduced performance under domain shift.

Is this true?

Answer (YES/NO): YES